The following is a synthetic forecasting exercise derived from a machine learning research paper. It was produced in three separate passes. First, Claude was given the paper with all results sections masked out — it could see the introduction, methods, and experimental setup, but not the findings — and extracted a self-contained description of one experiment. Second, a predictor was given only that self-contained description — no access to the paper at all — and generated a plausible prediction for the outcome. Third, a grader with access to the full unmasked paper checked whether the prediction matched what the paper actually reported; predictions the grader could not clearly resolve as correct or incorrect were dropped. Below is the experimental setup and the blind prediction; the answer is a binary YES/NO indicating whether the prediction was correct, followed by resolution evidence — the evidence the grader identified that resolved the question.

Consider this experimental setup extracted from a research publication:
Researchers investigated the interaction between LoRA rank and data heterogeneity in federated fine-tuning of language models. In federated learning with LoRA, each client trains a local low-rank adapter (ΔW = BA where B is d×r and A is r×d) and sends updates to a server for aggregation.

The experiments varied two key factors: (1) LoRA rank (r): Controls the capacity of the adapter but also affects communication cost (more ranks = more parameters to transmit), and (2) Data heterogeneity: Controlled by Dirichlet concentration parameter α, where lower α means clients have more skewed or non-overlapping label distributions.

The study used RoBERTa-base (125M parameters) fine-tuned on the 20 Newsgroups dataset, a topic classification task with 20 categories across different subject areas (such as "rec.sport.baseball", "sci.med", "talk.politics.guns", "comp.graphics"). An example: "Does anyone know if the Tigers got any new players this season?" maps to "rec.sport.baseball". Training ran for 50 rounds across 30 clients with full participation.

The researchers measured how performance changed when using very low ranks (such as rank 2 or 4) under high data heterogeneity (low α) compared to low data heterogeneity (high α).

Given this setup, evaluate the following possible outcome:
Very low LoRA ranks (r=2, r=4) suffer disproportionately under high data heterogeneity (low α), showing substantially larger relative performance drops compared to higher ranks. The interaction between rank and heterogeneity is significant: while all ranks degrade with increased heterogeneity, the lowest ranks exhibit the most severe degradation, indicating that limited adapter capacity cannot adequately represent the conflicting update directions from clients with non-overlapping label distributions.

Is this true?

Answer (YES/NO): YES